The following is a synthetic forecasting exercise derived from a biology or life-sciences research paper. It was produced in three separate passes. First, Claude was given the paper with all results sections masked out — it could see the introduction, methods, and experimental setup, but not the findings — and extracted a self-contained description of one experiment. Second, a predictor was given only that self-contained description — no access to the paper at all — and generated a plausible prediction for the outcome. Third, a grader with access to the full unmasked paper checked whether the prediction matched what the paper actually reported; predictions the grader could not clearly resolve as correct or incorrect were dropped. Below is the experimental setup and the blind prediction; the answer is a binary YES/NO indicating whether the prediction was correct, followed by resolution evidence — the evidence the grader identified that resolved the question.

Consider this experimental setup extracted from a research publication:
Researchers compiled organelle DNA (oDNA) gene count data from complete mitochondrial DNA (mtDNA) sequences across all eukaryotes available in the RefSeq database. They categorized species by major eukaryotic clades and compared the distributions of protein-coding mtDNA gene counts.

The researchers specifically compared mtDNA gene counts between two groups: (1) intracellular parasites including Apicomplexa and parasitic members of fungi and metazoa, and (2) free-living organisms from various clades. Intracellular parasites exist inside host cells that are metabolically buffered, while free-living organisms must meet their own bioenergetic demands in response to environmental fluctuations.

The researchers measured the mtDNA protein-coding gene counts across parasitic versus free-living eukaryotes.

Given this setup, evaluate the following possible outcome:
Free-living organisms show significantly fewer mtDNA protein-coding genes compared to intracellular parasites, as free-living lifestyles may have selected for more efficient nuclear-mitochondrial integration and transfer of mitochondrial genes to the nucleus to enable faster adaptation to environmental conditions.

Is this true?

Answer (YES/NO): NO